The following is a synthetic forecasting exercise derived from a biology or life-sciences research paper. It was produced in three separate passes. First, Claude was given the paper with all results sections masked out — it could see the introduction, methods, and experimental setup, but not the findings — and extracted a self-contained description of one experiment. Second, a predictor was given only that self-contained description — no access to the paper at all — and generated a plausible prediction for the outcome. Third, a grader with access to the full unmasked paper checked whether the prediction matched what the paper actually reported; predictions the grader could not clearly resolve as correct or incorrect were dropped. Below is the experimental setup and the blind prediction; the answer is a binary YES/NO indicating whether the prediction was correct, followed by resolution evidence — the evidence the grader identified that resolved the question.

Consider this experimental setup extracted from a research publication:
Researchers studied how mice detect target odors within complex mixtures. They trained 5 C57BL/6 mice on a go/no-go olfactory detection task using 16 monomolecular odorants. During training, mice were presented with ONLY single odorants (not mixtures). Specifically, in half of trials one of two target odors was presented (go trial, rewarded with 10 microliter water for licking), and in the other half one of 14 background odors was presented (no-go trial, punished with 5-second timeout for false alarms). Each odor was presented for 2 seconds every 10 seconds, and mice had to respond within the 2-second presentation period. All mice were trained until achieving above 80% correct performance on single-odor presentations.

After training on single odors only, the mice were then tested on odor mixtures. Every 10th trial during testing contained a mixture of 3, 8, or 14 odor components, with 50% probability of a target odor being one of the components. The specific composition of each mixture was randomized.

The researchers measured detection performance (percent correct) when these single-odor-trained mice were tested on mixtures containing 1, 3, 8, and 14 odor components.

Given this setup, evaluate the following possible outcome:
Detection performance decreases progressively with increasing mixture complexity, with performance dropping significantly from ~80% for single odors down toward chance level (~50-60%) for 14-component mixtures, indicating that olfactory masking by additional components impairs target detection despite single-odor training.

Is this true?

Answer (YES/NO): NO